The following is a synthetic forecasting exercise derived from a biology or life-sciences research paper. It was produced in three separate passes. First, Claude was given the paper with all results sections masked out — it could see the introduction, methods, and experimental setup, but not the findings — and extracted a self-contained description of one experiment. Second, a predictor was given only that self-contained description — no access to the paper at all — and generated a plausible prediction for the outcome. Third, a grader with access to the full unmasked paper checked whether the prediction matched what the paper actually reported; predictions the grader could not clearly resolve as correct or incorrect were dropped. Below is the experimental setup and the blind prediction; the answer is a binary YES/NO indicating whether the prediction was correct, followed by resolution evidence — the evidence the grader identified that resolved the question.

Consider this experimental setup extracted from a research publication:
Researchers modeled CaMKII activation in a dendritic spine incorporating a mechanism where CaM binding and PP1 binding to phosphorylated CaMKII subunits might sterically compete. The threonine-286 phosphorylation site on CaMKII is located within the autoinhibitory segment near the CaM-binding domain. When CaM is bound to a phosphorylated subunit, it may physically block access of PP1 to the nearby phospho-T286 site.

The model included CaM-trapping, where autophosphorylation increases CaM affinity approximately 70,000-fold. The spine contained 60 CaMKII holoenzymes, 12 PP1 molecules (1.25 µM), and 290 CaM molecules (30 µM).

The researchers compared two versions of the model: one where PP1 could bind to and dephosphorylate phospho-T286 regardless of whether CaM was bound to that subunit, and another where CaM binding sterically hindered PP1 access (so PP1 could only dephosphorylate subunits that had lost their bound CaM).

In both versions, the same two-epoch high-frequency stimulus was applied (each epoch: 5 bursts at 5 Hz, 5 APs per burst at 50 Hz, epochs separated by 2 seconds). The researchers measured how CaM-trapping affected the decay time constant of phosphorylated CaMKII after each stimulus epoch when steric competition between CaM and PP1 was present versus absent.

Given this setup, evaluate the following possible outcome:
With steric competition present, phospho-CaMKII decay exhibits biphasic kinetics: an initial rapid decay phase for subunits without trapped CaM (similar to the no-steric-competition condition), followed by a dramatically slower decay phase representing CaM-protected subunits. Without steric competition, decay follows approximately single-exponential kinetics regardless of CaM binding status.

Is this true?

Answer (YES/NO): NO